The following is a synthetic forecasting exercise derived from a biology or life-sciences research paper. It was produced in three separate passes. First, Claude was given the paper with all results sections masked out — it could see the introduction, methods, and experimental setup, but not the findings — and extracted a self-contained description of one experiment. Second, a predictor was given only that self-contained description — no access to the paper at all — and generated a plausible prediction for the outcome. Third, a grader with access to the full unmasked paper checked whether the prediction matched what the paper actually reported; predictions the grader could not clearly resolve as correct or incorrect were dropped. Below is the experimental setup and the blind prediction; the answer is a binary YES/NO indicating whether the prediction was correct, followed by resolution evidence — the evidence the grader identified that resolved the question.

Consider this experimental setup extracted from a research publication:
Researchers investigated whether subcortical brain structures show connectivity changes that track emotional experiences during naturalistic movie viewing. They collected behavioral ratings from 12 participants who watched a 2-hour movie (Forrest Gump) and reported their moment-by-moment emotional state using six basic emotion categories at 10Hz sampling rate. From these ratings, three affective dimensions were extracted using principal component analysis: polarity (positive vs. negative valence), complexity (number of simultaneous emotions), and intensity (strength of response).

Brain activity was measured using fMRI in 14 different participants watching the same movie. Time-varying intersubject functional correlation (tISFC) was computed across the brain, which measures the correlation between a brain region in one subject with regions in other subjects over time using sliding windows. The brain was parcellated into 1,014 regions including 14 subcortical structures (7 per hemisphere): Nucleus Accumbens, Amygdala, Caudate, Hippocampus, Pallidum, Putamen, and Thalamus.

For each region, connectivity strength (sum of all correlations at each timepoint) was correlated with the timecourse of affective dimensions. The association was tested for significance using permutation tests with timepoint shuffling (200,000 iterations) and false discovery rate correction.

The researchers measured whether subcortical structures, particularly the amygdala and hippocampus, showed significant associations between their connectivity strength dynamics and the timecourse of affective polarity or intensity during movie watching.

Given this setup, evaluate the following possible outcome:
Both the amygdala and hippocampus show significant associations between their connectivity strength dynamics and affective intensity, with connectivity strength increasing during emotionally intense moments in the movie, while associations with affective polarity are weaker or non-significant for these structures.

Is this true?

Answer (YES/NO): NO